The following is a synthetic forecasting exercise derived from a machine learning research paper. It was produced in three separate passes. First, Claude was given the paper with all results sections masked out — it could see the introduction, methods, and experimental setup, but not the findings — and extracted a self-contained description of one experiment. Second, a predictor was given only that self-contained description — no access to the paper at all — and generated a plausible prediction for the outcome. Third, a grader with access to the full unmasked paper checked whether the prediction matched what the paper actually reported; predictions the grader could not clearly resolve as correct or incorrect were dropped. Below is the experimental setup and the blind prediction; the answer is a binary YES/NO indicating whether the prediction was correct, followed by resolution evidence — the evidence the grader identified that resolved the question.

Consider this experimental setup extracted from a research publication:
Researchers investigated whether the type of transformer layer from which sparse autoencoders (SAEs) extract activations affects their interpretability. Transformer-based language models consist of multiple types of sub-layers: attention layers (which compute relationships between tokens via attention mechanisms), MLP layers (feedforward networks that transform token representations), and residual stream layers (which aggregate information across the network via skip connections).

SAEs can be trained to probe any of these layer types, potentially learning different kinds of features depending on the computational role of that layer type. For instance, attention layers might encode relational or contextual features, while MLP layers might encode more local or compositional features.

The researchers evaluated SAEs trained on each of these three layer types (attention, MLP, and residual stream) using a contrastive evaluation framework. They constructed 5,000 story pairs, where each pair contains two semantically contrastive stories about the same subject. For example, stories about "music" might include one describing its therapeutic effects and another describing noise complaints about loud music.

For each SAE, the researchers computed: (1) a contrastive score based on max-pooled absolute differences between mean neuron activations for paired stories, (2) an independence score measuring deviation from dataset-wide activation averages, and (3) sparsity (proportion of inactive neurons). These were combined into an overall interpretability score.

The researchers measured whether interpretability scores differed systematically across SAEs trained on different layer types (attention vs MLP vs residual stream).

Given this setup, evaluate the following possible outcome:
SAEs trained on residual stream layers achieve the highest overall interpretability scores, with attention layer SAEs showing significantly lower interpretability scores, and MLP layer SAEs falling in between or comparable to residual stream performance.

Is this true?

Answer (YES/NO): NO